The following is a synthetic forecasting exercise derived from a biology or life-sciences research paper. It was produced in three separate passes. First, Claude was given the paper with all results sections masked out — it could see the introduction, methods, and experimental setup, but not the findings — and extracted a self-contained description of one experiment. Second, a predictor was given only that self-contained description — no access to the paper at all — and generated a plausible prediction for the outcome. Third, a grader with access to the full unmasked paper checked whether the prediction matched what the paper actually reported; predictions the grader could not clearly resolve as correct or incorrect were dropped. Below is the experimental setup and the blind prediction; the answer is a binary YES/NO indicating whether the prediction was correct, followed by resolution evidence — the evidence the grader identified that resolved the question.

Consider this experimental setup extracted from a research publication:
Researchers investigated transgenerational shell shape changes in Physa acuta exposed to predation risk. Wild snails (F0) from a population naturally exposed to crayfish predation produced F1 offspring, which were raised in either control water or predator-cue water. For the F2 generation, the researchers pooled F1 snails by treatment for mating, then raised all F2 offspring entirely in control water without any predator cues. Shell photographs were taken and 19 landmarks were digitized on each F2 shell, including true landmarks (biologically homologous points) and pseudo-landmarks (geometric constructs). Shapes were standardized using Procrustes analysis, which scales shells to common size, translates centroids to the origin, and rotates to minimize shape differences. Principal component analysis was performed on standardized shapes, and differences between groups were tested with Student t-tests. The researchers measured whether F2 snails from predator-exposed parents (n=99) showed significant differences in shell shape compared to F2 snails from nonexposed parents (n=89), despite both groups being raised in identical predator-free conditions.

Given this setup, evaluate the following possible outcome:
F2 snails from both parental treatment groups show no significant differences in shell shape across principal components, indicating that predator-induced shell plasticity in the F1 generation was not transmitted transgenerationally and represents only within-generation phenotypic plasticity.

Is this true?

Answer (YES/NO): NO